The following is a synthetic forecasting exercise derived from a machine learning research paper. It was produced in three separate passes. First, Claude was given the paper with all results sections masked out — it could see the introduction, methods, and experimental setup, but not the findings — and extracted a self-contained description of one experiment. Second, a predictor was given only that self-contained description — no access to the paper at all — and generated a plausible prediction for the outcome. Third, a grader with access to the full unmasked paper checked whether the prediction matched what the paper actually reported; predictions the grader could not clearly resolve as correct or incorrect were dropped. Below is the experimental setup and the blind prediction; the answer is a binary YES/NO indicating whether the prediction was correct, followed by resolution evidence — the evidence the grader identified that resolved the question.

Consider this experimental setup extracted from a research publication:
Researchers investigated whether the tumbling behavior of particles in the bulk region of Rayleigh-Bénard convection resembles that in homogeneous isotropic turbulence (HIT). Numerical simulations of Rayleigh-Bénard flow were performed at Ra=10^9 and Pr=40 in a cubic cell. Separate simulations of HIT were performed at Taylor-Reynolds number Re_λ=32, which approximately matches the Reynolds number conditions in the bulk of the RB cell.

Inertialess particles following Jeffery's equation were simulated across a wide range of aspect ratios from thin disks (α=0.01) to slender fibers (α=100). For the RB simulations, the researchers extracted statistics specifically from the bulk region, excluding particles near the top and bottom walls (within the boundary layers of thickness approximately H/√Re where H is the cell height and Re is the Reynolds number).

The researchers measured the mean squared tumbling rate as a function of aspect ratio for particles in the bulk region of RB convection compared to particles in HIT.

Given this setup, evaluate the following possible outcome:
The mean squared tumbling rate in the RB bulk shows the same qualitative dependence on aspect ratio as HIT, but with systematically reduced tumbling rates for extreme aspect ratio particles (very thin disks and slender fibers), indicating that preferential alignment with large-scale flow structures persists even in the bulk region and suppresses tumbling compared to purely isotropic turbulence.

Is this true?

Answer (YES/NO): NO